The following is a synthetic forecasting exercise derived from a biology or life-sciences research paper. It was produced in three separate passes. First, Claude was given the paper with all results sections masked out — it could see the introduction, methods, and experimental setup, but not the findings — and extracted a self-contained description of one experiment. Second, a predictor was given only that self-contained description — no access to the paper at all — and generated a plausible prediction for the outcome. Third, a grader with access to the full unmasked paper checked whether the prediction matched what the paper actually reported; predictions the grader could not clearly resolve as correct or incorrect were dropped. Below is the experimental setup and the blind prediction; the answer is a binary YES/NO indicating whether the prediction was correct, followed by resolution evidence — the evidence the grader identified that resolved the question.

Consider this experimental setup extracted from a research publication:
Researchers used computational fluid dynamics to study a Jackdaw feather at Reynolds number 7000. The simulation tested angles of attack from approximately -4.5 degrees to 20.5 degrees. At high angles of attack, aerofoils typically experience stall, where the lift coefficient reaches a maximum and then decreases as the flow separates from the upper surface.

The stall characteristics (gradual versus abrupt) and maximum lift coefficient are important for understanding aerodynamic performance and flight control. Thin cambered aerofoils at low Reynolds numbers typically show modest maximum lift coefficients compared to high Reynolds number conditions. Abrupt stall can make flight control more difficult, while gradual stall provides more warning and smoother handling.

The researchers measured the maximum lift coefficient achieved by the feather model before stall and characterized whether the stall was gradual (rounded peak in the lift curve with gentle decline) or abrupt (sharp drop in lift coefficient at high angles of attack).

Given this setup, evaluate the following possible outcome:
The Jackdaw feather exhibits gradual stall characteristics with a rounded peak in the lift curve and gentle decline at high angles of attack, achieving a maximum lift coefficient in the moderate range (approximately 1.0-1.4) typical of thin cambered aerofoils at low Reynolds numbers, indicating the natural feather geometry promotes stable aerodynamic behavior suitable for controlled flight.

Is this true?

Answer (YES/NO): NO